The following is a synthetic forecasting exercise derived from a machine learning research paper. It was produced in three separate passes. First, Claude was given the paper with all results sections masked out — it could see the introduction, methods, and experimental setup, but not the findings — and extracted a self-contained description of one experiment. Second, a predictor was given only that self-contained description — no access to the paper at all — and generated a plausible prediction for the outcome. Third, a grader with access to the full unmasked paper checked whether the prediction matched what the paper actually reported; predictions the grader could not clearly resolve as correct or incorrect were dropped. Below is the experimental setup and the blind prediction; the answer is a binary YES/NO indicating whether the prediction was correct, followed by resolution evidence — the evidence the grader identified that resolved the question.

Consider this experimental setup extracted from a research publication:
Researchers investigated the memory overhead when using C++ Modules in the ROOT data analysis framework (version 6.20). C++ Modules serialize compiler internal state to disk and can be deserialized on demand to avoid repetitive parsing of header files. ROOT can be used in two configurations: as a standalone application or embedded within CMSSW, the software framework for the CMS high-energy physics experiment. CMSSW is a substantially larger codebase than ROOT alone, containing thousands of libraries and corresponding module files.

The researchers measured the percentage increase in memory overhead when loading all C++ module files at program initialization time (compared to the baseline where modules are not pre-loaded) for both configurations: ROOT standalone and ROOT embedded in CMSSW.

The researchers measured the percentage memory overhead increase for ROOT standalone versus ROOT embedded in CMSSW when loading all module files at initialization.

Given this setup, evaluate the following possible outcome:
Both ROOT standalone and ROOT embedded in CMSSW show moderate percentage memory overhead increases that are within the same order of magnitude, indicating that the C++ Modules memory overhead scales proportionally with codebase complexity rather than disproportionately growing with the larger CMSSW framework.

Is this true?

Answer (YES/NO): NO